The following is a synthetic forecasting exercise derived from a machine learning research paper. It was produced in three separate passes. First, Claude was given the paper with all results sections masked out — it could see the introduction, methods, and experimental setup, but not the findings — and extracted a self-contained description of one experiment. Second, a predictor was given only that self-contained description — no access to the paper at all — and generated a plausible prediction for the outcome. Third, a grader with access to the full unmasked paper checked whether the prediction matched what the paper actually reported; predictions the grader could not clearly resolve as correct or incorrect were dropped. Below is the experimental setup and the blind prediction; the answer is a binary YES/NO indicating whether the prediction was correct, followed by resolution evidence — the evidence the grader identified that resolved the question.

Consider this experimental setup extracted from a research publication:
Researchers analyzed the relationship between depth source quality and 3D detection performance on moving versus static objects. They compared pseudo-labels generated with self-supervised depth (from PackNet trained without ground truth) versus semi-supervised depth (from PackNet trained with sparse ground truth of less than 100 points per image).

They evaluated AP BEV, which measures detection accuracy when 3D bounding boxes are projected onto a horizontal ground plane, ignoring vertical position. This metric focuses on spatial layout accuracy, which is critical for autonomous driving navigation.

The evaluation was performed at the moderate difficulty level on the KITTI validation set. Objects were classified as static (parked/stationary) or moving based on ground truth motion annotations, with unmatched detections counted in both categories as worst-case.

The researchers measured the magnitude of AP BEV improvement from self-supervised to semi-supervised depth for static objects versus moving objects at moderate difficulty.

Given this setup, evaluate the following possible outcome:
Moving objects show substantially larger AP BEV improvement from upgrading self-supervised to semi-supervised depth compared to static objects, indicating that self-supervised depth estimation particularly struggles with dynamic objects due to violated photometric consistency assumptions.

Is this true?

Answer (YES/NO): YES